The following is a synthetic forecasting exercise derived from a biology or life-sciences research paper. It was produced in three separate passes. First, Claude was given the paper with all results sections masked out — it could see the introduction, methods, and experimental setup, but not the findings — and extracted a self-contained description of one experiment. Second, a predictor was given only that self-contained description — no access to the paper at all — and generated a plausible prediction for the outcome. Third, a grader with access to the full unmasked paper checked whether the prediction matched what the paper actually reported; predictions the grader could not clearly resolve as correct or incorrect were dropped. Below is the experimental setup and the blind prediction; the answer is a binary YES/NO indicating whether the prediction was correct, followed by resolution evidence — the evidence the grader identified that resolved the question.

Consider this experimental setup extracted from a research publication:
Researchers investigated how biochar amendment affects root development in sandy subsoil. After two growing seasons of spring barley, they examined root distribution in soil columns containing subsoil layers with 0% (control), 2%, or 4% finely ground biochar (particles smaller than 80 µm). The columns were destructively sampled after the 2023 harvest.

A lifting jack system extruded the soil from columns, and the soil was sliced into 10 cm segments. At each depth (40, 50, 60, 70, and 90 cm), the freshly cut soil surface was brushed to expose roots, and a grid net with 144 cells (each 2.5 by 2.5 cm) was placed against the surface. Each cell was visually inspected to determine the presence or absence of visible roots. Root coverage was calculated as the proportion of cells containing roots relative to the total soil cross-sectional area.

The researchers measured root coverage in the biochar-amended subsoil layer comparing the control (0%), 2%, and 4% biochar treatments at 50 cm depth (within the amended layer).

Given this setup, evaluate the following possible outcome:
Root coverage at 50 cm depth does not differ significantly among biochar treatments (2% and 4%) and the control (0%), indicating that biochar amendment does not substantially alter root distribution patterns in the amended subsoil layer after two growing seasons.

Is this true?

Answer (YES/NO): NO